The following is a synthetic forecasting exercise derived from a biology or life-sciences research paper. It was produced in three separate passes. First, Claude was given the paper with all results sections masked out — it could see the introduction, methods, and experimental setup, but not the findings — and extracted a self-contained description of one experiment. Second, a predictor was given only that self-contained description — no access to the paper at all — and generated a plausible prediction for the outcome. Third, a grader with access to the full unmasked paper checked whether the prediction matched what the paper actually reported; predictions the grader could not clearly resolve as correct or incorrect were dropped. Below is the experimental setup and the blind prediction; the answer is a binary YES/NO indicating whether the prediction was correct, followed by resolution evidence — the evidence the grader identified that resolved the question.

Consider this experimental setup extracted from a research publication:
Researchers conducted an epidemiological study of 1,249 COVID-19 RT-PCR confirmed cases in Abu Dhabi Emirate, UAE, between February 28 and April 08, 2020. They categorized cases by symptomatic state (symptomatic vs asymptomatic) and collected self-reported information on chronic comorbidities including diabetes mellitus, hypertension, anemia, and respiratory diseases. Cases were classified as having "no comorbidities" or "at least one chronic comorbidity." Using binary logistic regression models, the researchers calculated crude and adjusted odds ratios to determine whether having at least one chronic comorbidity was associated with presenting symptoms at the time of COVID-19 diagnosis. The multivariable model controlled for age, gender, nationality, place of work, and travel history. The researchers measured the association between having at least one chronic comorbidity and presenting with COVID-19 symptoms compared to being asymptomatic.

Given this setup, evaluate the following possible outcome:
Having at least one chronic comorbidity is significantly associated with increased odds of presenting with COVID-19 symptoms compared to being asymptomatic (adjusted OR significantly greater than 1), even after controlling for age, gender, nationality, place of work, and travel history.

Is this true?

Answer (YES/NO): YES